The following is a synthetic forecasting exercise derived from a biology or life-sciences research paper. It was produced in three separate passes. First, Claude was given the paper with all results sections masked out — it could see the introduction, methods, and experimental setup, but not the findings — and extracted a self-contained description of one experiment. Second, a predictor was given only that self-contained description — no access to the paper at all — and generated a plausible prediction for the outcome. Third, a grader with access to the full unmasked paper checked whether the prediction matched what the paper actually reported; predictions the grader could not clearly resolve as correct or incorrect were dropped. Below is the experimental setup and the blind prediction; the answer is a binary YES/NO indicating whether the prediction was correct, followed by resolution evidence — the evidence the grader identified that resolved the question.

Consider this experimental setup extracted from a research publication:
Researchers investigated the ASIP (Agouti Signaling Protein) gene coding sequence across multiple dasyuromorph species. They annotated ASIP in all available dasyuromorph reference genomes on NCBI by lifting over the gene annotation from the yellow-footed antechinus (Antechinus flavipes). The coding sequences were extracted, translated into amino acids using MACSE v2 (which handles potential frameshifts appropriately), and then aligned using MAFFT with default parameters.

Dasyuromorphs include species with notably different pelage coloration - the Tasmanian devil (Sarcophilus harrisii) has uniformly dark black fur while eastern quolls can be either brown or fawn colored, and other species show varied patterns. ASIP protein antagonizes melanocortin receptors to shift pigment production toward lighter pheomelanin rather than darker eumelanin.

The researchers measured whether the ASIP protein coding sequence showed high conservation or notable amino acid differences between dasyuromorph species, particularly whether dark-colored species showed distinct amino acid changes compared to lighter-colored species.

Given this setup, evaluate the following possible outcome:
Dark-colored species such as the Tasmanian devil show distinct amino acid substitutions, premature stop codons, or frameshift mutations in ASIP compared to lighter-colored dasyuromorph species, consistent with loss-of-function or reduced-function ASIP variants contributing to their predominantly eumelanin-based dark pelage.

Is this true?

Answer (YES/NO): NO